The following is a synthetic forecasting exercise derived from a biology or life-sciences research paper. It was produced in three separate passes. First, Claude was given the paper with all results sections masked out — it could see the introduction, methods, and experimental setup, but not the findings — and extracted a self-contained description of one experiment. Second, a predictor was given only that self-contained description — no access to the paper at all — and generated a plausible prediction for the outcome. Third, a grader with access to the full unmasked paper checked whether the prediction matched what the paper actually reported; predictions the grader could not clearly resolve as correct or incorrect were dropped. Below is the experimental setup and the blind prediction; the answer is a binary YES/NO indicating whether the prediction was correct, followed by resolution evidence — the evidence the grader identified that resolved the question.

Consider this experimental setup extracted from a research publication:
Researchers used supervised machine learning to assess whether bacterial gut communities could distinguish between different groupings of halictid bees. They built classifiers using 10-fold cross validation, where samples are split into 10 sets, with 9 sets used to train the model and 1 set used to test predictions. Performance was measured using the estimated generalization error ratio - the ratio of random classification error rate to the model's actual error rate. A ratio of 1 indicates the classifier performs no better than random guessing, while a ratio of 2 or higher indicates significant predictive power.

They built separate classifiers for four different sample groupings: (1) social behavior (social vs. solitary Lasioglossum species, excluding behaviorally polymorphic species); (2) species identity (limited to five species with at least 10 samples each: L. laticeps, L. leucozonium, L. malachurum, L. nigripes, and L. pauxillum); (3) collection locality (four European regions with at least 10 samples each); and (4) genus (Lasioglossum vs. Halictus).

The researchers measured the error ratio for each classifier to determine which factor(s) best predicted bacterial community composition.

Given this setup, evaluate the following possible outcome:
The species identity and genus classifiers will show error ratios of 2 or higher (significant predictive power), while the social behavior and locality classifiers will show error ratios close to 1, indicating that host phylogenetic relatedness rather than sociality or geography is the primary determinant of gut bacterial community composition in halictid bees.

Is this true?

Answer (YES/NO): NO